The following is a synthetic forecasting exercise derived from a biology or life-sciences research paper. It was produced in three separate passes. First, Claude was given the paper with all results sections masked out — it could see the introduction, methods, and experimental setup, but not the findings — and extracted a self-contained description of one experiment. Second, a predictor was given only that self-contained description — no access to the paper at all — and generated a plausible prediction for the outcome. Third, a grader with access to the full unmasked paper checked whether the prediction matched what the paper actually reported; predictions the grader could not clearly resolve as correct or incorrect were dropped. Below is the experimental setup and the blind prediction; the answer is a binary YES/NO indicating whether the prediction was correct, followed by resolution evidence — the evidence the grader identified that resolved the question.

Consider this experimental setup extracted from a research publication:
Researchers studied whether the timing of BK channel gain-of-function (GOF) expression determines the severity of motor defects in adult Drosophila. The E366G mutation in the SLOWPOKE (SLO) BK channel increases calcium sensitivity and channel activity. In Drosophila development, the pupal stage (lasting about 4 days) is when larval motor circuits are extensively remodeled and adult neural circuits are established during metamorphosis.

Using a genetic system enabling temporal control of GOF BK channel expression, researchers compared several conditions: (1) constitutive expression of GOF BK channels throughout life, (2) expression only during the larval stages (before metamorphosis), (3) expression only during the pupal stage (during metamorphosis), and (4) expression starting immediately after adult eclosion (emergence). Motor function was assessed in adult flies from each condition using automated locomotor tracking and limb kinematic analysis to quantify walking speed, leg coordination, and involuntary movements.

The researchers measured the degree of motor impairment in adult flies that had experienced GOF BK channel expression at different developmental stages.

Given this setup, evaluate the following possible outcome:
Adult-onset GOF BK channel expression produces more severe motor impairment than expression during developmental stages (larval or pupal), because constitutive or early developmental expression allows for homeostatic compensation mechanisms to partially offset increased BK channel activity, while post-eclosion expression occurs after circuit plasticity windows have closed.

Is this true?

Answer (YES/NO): NO